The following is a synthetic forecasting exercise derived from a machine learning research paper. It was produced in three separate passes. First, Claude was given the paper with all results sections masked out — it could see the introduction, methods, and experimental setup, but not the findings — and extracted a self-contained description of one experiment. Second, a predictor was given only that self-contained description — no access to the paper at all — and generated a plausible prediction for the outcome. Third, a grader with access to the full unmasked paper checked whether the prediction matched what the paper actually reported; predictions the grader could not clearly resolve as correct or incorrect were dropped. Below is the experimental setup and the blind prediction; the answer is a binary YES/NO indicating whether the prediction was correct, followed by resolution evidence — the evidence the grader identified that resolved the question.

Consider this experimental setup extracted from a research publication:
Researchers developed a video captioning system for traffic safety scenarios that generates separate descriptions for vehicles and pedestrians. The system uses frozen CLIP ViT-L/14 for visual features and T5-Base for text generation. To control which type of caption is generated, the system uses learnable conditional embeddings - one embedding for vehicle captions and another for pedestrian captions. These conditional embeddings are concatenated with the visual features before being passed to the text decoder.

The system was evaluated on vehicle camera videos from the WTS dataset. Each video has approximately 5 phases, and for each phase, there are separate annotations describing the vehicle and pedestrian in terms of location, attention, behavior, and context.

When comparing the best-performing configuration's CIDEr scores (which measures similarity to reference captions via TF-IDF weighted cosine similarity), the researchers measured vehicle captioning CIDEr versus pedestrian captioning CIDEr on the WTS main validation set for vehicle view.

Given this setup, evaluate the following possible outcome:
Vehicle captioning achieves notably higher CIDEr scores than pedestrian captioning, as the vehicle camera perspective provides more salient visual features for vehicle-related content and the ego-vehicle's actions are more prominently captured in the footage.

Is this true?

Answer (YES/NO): YES